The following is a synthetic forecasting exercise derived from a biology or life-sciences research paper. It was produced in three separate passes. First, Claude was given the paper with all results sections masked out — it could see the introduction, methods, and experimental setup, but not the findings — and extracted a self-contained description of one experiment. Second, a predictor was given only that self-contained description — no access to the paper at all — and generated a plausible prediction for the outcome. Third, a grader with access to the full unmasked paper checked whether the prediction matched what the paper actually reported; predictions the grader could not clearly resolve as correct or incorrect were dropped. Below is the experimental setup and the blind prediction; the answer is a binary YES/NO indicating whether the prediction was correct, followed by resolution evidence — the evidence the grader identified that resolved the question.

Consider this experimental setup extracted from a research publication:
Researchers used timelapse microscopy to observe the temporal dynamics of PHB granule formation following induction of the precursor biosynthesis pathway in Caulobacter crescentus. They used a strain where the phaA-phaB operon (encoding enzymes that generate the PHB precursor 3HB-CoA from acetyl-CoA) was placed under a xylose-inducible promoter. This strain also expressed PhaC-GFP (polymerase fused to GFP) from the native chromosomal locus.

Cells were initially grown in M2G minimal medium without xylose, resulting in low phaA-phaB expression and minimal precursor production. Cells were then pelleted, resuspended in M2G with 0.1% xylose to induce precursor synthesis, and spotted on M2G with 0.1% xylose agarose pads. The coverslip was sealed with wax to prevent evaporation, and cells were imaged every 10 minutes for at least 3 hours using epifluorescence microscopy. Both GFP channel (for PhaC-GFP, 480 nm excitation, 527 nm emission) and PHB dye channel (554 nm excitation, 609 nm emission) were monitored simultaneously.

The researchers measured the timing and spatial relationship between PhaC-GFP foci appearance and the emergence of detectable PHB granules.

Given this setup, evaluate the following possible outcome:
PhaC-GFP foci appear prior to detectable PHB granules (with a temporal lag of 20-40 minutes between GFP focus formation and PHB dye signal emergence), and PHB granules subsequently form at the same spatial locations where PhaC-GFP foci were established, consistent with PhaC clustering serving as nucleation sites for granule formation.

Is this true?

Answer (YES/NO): NO